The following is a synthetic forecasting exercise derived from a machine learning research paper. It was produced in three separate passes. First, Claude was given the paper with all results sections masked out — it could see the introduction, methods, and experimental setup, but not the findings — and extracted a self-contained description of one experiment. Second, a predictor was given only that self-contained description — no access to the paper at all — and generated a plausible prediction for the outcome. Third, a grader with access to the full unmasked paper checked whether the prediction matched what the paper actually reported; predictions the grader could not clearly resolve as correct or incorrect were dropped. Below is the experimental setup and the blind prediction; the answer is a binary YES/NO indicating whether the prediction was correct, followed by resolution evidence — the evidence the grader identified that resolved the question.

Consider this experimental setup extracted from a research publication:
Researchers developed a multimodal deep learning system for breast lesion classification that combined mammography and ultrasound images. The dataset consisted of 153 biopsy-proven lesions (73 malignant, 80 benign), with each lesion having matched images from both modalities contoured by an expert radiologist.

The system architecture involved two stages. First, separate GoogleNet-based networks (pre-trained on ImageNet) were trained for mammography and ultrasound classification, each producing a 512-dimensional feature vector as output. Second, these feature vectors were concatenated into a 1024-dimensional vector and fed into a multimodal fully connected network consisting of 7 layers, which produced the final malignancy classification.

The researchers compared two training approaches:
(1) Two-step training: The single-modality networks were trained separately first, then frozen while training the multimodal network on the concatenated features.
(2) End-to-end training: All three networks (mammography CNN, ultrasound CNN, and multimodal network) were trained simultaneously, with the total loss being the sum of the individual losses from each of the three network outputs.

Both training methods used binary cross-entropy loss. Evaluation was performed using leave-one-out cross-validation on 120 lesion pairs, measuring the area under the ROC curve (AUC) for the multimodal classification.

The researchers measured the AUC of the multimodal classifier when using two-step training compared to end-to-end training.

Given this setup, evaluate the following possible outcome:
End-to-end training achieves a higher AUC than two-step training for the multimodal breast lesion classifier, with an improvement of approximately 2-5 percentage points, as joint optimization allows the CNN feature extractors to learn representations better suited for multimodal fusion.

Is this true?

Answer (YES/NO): NO